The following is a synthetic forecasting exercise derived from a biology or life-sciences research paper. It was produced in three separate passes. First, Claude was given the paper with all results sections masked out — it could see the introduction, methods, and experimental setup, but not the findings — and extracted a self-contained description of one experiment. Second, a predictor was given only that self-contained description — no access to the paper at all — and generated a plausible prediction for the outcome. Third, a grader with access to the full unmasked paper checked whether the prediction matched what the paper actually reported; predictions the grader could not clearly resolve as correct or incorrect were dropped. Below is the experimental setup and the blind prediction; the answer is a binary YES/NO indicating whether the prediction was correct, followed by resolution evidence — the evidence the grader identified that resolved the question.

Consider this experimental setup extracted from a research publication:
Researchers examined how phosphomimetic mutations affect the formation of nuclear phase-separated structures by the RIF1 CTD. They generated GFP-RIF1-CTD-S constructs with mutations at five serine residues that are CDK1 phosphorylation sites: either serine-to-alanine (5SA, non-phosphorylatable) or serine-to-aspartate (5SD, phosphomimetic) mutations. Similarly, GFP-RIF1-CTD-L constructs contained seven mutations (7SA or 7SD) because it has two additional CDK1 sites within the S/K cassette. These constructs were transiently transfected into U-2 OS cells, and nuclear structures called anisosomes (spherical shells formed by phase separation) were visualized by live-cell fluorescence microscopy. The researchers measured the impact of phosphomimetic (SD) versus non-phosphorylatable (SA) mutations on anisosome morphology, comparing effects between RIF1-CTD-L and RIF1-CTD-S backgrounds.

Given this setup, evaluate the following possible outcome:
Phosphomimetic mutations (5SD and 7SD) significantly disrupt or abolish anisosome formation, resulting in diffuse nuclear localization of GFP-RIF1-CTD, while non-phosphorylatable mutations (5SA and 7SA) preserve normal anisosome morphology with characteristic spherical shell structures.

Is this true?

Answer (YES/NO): NO